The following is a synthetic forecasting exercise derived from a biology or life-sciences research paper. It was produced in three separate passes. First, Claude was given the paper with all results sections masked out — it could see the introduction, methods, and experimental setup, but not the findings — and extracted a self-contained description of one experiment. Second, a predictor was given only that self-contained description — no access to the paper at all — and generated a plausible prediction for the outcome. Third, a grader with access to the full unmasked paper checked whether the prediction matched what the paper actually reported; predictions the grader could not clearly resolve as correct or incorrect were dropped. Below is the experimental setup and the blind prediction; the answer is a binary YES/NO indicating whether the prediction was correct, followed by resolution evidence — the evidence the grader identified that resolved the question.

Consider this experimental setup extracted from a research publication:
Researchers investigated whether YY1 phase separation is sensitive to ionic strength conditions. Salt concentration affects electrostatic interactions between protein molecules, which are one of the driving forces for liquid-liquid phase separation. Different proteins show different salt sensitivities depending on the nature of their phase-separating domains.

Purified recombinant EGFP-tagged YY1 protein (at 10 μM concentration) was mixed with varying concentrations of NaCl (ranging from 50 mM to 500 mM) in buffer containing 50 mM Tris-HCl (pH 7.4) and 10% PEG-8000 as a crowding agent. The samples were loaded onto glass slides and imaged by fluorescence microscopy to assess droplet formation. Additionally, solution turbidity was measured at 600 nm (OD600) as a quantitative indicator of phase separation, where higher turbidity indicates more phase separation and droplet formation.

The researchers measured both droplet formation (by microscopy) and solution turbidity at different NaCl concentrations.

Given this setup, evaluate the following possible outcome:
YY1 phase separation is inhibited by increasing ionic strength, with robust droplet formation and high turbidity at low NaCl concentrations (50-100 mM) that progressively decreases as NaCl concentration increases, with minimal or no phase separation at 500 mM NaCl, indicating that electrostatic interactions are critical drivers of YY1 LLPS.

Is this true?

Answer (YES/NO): NO